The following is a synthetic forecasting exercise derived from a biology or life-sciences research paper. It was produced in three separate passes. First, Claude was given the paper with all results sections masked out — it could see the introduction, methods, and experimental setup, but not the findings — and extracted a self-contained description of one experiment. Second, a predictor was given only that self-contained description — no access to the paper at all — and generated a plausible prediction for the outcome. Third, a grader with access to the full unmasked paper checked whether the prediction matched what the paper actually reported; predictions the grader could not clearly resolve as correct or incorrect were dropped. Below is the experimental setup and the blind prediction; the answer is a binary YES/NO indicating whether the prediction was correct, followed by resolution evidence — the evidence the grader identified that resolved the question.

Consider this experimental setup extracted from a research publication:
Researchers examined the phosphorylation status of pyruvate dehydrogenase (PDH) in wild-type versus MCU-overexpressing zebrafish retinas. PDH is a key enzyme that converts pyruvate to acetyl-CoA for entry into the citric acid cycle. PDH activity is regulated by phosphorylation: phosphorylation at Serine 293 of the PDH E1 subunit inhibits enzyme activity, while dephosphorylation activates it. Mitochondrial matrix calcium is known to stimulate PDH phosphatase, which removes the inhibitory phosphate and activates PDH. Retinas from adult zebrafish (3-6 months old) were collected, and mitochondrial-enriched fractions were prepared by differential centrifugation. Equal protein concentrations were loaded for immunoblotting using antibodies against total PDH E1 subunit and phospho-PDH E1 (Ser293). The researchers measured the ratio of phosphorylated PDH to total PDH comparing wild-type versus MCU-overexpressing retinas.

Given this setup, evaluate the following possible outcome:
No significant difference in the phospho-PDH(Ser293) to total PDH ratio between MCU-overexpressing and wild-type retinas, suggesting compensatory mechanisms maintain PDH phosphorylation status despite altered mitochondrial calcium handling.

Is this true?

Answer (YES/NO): NO